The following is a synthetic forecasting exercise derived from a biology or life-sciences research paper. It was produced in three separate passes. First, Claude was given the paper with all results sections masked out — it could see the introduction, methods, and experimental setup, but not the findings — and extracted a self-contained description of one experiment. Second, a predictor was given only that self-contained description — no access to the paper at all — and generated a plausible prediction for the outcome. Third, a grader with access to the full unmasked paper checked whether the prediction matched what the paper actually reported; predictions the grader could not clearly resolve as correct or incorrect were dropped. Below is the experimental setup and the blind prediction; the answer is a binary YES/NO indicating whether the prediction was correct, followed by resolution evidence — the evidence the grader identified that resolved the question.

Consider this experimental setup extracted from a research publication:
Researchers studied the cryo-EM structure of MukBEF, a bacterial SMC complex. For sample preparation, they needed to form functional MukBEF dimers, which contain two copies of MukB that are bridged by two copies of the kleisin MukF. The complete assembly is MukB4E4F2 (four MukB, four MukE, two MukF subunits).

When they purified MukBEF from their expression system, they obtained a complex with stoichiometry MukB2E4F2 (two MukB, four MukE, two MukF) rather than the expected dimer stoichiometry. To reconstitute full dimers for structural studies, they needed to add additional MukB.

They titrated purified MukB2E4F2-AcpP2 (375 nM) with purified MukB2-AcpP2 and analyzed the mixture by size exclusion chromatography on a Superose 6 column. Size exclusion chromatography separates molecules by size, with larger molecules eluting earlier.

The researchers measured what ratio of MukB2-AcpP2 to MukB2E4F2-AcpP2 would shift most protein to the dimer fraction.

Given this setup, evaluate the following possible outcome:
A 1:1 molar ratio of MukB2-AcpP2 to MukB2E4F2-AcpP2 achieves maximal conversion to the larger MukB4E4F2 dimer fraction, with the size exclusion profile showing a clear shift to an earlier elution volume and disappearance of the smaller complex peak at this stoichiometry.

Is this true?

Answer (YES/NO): NO